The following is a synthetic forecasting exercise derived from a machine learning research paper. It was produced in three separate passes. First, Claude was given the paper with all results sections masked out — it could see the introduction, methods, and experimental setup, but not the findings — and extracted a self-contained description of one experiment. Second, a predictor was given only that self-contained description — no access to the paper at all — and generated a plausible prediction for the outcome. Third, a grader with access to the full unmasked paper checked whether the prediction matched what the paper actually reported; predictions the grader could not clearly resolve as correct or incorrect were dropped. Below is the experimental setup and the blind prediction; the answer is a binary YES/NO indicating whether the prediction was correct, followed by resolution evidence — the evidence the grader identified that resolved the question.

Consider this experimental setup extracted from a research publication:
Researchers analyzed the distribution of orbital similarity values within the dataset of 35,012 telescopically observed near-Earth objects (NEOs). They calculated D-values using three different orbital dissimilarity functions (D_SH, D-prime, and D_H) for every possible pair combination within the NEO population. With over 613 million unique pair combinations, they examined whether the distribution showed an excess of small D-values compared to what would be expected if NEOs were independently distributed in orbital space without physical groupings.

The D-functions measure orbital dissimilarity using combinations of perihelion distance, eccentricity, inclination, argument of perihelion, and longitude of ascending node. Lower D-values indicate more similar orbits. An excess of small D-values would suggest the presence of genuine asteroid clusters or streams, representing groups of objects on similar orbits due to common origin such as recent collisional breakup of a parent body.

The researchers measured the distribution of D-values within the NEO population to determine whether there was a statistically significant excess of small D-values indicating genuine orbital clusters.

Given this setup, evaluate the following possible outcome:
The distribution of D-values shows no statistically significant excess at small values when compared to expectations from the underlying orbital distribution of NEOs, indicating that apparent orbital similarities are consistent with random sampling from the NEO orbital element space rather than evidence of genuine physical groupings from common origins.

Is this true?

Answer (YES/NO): NO